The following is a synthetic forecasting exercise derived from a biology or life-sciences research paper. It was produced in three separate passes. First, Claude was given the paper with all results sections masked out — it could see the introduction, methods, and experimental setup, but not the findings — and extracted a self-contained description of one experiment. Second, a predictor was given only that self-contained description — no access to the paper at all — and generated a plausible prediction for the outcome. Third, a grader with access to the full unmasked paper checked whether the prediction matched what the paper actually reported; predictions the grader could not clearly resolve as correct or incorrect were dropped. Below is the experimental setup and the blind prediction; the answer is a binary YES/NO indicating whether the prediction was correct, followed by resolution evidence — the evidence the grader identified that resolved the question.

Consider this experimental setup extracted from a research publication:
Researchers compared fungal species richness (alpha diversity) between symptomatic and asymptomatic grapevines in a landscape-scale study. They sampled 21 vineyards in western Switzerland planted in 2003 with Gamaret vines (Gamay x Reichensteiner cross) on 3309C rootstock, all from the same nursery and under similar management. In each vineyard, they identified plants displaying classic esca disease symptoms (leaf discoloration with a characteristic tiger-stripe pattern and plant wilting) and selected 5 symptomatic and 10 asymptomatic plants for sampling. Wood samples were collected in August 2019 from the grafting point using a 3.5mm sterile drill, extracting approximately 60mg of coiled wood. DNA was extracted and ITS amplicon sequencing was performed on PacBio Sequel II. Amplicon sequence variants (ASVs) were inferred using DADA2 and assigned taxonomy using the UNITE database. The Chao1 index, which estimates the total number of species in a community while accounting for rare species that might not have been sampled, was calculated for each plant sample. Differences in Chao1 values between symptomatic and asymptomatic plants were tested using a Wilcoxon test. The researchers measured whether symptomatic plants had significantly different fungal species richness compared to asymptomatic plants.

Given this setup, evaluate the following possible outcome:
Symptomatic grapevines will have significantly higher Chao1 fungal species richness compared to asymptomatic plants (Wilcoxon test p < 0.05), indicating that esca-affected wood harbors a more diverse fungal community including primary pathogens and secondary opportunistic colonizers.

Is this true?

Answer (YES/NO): NO